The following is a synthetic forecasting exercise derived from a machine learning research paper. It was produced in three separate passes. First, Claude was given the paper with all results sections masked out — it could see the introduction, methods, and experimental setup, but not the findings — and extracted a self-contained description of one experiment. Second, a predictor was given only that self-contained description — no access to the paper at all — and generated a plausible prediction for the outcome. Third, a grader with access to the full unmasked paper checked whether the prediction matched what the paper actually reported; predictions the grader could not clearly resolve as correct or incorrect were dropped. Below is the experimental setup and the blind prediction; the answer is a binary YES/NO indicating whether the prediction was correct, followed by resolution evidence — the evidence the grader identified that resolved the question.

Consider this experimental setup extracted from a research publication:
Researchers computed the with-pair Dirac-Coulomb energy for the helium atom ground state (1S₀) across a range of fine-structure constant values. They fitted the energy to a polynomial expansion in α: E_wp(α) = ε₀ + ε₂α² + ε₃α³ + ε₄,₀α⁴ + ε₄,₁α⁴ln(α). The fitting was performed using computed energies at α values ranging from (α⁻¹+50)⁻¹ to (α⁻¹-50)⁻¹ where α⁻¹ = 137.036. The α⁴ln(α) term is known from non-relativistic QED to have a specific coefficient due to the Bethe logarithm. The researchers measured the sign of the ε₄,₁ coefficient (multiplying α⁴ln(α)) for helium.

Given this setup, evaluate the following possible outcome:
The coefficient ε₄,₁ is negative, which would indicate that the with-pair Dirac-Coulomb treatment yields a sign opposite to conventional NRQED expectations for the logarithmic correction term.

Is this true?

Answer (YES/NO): NO